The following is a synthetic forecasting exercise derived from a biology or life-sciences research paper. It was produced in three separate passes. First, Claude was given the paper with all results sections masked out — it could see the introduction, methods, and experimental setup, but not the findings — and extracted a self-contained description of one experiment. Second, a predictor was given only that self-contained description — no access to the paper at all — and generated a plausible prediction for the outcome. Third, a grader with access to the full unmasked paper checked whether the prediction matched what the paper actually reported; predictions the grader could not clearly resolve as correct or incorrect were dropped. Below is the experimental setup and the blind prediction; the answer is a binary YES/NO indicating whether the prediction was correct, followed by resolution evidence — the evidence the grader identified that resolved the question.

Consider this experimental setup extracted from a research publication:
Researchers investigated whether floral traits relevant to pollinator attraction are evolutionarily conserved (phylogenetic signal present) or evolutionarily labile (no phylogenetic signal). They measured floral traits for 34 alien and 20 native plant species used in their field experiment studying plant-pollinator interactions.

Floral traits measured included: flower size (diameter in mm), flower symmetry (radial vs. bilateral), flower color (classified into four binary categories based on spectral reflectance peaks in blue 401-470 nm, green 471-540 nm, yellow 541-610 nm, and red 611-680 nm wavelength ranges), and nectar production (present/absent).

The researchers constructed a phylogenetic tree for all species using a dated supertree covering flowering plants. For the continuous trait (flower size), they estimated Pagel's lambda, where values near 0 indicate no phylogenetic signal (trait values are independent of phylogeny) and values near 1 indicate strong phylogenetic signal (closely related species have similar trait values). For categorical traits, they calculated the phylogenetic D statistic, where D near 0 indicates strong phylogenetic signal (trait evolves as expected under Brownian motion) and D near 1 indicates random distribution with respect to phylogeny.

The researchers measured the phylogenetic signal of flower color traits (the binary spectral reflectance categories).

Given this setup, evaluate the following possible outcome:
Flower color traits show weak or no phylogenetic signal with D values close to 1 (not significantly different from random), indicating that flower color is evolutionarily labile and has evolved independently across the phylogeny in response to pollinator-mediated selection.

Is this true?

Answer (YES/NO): YES